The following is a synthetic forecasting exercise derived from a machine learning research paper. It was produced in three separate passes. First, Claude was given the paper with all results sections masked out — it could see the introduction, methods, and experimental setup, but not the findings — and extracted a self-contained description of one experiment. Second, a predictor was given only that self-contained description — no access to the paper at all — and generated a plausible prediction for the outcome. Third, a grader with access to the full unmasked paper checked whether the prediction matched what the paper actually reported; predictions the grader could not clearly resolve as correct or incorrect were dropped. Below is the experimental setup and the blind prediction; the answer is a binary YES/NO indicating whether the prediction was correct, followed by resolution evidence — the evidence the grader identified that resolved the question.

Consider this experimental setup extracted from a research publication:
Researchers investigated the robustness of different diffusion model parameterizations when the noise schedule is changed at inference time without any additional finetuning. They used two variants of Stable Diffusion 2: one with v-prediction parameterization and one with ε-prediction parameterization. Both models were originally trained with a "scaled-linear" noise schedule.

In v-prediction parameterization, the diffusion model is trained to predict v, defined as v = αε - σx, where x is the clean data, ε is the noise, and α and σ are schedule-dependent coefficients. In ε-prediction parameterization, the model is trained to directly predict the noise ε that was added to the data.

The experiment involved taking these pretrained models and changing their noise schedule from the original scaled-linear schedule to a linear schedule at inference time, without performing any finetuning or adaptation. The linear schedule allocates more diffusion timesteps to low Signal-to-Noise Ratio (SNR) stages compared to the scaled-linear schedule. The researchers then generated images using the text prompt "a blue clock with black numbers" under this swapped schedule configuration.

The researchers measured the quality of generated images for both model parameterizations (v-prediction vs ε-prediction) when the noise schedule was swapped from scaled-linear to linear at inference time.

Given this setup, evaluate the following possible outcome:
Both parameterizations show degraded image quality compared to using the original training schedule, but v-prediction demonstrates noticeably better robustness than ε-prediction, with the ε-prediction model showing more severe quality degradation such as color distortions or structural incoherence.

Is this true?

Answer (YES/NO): NO